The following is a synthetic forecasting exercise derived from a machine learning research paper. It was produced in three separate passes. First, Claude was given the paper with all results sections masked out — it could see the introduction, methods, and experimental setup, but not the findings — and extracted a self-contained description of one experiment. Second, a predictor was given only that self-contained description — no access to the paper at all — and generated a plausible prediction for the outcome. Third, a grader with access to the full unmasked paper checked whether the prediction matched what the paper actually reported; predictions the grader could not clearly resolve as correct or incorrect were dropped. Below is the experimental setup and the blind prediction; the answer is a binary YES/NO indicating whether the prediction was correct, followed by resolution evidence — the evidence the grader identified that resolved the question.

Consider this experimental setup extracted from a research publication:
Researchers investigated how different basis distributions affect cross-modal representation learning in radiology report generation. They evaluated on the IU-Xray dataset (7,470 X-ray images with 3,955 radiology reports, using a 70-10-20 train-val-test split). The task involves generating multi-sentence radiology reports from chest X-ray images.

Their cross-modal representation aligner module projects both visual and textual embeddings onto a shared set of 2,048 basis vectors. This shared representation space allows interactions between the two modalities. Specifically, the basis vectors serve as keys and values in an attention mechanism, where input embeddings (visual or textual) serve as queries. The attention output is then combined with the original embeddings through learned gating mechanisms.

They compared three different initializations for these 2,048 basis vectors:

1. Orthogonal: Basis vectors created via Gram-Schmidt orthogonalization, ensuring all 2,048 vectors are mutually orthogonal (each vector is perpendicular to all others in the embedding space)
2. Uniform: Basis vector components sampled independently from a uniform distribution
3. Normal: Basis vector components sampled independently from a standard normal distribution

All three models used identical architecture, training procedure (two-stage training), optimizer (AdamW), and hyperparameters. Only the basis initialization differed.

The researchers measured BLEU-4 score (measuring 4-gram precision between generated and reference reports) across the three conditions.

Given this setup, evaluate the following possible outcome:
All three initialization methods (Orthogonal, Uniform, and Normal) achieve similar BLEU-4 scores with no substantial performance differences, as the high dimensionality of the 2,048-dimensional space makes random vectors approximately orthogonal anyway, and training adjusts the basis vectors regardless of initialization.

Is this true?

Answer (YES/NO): NO